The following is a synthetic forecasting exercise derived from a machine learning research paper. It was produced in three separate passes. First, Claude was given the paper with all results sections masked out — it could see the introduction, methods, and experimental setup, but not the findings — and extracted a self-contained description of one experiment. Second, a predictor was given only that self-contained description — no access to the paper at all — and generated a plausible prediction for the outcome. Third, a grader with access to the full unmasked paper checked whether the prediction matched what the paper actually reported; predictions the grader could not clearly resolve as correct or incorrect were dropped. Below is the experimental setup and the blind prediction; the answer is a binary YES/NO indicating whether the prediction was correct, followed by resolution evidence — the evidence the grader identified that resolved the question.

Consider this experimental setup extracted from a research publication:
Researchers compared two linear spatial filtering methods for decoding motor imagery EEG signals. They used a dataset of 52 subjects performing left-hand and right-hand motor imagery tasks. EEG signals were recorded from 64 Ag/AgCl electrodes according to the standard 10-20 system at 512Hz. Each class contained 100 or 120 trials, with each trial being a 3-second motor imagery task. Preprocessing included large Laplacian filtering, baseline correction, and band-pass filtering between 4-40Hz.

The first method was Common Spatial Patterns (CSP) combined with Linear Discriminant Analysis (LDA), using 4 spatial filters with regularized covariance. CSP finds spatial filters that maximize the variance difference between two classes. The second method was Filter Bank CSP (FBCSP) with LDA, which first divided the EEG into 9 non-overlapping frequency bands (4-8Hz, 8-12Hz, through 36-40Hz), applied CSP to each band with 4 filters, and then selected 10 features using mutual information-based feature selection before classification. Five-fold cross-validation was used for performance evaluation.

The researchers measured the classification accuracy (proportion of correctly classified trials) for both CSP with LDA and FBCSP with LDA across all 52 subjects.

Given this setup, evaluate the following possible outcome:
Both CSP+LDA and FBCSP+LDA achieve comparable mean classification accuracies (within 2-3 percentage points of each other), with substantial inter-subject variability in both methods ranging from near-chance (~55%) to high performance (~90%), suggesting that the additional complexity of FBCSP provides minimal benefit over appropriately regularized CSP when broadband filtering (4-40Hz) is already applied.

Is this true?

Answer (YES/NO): YES